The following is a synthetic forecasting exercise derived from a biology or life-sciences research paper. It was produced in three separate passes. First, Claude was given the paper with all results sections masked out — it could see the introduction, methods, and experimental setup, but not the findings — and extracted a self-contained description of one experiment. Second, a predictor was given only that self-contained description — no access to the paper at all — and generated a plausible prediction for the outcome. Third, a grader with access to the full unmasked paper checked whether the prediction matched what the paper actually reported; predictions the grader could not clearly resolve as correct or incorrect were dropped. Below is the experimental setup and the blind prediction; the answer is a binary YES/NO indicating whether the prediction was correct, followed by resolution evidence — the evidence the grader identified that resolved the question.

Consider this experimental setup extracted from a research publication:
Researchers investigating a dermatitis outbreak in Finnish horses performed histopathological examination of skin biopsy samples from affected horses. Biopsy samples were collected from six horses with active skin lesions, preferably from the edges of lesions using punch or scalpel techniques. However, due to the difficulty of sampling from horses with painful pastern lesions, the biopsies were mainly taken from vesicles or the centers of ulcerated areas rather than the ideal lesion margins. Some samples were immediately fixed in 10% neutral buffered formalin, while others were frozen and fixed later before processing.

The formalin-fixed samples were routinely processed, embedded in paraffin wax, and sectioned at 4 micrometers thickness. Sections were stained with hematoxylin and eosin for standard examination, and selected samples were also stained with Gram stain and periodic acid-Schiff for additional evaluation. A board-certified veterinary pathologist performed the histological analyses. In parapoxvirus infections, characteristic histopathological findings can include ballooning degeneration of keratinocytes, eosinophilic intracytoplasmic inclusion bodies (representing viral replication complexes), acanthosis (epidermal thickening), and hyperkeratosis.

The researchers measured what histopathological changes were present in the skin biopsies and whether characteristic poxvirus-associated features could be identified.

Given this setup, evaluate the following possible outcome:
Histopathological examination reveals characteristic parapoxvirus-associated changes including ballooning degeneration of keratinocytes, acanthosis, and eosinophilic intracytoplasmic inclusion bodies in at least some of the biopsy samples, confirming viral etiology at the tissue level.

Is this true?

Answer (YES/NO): NO